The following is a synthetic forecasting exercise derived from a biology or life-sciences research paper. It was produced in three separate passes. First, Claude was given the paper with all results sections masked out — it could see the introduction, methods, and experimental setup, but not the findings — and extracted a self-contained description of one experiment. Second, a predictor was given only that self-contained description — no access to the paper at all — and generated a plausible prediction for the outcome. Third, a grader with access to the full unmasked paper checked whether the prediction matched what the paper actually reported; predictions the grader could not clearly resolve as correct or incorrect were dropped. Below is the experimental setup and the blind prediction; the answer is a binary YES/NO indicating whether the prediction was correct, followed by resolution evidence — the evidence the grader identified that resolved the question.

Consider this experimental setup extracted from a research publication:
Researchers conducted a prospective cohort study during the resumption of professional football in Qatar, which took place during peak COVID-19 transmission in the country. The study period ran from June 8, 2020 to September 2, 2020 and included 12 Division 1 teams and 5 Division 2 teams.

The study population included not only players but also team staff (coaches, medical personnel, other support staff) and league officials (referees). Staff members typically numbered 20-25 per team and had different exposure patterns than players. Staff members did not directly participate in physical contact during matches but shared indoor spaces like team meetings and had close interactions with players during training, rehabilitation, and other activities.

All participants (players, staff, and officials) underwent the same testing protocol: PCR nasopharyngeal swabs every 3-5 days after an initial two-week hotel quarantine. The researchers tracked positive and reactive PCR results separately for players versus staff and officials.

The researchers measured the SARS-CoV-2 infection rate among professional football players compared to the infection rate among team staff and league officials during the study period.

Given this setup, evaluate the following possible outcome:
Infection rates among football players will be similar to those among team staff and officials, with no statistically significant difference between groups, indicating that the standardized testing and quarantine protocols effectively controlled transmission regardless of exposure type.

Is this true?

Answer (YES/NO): YES